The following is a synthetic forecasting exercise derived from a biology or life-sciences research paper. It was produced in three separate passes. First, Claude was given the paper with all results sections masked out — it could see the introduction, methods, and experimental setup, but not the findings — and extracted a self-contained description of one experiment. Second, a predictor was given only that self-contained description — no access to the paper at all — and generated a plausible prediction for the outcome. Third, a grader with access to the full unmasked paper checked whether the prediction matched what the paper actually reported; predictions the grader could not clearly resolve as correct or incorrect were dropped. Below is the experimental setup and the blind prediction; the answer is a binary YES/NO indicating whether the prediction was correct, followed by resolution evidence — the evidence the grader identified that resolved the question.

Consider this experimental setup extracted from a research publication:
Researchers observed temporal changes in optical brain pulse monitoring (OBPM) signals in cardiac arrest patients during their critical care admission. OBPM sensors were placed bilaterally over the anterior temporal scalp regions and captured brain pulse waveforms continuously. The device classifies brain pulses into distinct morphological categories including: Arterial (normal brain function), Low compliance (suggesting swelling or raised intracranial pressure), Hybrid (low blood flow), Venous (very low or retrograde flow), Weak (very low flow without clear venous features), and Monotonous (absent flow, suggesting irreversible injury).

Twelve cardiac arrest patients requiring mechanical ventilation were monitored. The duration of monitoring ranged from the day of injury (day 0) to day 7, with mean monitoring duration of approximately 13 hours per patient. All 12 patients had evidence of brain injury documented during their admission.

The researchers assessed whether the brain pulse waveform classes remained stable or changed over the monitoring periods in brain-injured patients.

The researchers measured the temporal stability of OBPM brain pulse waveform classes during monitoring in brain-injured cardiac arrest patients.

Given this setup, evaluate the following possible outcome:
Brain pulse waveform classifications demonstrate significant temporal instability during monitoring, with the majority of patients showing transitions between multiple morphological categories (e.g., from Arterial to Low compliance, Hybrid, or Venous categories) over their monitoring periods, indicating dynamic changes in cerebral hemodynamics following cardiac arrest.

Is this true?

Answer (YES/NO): YES